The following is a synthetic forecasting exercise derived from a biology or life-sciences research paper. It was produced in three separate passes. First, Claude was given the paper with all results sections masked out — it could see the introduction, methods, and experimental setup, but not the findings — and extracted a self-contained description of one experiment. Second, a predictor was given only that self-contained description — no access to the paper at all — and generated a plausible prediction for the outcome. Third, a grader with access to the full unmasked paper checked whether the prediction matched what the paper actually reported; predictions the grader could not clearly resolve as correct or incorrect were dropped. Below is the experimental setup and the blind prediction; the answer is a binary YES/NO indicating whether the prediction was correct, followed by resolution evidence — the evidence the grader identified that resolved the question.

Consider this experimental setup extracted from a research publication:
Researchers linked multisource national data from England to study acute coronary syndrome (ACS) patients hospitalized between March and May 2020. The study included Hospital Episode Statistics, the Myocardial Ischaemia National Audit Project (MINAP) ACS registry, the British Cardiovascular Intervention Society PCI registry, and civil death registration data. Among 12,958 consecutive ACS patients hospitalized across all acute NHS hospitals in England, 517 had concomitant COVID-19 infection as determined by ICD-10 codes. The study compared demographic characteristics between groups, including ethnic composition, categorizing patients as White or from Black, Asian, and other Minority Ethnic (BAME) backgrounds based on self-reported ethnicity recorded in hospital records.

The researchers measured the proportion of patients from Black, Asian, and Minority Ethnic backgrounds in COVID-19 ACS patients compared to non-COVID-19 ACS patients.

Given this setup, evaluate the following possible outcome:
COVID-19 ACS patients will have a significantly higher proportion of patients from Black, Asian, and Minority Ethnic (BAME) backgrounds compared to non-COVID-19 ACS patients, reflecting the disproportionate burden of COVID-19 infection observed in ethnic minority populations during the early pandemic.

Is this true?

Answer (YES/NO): YES